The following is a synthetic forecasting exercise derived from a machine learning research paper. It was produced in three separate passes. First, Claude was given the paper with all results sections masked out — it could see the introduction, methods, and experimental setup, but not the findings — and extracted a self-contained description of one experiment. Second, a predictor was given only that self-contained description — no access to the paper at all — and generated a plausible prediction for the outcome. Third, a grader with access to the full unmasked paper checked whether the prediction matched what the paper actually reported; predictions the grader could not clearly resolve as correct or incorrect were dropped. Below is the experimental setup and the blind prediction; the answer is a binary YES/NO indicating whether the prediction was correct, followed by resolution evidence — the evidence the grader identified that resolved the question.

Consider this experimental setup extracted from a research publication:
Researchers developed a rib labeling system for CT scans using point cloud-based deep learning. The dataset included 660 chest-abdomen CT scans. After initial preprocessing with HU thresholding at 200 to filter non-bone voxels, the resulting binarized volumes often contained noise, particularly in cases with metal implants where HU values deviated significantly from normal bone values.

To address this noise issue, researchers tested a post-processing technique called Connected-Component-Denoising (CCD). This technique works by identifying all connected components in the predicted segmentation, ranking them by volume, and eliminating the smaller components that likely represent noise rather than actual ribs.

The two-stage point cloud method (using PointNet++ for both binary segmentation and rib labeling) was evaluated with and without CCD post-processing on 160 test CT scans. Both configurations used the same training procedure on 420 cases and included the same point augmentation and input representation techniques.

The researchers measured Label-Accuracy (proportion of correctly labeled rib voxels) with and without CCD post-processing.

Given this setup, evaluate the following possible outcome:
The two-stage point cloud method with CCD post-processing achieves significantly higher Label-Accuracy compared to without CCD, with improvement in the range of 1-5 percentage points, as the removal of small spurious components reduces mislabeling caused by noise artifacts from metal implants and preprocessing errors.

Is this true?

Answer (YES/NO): YES